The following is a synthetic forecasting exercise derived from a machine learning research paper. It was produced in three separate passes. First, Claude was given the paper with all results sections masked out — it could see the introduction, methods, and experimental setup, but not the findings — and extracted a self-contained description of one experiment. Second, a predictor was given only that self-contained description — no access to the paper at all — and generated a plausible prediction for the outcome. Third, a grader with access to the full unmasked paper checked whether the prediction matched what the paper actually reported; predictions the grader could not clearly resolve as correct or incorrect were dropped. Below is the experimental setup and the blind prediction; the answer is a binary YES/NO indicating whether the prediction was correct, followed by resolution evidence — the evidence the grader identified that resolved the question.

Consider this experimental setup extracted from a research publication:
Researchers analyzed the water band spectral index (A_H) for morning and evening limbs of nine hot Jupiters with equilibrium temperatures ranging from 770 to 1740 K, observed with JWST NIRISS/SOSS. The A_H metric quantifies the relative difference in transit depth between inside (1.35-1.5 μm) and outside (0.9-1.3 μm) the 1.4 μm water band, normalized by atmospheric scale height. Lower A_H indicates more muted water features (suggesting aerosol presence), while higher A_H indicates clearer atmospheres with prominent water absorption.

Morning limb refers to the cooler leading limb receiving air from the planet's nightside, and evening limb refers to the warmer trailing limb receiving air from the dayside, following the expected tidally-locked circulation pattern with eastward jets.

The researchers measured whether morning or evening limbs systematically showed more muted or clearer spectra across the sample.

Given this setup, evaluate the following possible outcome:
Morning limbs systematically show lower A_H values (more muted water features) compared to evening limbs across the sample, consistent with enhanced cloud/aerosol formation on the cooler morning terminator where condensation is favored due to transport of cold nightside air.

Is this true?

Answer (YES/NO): YES